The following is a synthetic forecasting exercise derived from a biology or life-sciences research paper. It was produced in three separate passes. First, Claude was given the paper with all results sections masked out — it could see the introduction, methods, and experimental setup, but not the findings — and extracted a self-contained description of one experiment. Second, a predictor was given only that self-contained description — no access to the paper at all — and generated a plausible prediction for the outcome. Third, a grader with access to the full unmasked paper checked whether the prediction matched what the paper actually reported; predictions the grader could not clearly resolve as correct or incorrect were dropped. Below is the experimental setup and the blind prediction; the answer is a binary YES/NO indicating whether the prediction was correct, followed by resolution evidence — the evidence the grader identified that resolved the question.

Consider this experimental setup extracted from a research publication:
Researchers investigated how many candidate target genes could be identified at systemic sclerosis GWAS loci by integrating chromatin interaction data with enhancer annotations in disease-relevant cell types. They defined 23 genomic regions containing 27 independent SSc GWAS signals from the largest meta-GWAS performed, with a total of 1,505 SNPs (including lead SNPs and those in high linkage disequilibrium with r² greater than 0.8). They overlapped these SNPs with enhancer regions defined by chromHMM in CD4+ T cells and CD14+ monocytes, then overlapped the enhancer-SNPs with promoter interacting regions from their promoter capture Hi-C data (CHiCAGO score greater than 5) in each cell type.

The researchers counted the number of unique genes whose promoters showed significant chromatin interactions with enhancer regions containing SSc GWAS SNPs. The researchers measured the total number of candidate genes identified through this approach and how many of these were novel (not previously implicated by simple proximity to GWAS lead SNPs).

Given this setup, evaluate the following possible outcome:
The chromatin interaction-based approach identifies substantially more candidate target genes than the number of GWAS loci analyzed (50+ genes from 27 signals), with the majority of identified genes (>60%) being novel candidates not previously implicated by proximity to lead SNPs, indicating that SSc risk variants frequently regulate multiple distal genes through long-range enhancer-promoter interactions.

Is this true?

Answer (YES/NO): NO